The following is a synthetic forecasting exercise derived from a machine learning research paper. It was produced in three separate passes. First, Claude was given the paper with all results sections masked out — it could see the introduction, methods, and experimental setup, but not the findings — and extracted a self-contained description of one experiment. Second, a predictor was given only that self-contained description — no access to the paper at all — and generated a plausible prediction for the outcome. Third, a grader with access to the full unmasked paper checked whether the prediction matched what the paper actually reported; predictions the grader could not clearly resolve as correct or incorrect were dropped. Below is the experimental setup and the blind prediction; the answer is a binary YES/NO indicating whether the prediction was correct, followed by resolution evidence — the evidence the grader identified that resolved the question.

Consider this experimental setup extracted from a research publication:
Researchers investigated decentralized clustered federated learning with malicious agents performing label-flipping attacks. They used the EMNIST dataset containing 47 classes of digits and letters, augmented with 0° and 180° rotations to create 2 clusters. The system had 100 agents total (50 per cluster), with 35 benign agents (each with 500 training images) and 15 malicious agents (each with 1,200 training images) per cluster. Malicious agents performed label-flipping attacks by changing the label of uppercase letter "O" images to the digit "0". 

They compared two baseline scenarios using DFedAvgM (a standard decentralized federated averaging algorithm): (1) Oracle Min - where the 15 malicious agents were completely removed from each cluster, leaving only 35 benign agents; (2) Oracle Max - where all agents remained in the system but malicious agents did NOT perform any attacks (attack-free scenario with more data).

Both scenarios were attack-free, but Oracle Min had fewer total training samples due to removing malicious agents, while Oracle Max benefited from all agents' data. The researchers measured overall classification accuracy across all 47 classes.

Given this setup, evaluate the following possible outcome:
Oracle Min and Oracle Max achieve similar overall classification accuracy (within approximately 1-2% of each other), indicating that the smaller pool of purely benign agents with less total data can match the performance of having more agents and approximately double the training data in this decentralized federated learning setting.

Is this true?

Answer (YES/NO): NO